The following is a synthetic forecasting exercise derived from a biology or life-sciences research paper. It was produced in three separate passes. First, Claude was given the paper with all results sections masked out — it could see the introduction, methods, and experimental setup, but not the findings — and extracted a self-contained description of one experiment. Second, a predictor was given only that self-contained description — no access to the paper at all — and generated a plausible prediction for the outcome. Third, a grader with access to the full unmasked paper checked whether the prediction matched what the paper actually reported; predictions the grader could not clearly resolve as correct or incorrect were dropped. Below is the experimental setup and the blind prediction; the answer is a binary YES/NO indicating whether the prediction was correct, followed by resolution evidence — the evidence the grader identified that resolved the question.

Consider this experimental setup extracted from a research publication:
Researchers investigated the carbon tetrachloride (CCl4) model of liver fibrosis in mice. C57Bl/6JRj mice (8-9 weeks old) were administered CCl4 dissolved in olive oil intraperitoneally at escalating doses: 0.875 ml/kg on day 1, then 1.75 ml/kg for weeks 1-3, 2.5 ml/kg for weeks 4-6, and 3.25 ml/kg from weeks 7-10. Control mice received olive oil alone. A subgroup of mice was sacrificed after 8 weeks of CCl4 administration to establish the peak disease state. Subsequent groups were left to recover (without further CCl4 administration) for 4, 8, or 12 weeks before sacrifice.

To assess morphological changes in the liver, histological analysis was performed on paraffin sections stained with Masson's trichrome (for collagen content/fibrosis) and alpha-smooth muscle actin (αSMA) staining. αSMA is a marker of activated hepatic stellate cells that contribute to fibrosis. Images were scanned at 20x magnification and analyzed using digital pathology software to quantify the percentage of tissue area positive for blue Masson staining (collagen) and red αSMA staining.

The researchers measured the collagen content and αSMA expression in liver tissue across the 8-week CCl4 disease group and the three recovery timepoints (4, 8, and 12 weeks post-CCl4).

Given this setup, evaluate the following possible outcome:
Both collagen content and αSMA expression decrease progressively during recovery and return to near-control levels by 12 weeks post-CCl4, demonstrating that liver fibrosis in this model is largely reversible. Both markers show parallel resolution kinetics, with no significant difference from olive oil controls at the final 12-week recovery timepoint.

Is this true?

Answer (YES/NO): NO